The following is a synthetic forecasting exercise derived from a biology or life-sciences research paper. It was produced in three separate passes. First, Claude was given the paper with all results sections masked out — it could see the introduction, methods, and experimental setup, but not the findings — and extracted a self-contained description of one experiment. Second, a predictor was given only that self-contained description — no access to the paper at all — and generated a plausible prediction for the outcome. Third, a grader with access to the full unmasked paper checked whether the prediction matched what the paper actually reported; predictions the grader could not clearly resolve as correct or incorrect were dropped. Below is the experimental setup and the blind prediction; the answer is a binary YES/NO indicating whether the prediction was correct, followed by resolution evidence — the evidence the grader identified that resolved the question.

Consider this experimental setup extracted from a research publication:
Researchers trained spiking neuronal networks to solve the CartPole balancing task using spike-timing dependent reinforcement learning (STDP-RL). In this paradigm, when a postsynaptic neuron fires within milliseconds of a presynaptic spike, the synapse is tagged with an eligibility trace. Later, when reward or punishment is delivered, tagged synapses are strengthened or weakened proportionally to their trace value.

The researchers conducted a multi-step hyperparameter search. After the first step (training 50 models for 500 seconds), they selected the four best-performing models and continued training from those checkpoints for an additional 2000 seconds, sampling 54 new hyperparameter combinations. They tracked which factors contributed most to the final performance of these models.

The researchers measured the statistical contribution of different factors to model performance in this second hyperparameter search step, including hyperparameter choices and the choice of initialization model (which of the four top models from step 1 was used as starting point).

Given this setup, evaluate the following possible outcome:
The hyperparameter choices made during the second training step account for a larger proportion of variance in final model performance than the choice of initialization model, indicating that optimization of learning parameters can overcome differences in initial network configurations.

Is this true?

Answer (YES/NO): NO